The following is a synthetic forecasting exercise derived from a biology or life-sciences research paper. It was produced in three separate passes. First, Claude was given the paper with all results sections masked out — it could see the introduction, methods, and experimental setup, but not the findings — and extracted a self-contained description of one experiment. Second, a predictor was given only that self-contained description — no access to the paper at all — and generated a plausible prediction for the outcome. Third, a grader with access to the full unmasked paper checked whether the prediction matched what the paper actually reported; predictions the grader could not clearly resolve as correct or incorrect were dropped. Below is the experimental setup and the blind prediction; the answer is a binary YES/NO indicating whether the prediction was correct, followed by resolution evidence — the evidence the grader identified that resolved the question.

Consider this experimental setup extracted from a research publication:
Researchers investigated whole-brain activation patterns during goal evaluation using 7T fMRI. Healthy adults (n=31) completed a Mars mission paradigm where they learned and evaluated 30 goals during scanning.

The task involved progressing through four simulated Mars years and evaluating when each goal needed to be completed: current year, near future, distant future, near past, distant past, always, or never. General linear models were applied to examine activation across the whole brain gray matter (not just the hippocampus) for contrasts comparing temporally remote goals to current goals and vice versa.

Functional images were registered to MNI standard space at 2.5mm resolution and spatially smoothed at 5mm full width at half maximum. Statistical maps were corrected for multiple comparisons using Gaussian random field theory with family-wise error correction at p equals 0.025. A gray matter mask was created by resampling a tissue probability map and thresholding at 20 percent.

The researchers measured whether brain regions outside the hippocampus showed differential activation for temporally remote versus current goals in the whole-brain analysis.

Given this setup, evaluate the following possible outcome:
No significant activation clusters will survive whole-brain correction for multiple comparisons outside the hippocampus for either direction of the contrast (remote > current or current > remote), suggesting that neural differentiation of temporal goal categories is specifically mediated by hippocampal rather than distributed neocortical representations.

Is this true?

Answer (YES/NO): NO